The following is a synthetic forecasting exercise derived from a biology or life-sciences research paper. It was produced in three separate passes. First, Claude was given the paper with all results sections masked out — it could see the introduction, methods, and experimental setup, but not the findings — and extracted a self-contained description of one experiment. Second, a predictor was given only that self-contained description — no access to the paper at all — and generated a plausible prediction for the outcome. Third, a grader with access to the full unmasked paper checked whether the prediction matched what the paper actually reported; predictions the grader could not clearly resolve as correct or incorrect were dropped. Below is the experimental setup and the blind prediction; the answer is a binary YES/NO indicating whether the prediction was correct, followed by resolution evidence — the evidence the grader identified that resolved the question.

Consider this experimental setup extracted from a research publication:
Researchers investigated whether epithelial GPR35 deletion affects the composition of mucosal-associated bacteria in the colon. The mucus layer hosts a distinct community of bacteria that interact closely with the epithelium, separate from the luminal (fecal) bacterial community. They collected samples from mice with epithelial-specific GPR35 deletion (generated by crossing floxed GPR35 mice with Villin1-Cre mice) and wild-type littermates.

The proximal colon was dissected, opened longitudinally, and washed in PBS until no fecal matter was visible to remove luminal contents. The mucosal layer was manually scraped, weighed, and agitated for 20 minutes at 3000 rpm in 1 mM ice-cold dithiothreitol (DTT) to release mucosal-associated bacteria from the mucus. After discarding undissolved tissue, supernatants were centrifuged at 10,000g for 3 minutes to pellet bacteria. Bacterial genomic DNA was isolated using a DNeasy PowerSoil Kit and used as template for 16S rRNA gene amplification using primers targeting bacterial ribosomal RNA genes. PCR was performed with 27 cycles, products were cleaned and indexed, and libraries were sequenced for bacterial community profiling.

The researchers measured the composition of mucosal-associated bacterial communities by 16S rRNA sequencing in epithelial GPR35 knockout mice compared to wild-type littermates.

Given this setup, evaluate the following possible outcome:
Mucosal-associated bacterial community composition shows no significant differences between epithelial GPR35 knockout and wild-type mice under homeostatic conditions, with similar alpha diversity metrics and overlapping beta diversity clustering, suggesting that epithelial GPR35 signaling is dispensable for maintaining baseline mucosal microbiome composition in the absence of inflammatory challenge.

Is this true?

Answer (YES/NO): NO